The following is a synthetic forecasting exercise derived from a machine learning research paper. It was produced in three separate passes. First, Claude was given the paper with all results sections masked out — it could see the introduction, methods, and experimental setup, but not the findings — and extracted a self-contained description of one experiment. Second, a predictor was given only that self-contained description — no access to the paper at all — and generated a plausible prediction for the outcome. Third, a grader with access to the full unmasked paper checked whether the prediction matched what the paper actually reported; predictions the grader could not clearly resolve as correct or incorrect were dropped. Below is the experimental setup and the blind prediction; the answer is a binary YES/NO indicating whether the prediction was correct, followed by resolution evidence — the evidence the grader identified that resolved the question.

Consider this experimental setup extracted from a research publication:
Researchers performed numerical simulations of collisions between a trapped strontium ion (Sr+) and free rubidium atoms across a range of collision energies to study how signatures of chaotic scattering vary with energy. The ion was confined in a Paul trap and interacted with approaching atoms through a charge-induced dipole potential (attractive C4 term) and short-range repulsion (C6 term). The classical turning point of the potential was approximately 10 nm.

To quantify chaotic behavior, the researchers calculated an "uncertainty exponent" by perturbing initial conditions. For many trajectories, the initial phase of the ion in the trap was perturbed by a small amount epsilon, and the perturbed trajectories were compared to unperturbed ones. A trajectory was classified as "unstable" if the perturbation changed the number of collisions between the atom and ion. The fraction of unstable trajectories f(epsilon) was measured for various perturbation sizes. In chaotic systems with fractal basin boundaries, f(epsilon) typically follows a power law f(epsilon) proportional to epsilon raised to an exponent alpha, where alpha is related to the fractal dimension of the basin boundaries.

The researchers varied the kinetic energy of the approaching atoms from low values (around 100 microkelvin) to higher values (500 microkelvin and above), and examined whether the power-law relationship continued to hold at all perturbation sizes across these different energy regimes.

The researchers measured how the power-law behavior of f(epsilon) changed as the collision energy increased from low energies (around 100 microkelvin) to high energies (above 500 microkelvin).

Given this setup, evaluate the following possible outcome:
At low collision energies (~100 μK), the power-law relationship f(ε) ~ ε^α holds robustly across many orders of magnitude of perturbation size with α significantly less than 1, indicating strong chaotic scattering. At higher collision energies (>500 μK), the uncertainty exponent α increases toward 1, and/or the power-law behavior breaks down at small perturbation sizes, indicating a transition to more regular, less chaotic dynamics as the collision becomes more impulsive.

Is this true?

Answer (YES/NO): NO